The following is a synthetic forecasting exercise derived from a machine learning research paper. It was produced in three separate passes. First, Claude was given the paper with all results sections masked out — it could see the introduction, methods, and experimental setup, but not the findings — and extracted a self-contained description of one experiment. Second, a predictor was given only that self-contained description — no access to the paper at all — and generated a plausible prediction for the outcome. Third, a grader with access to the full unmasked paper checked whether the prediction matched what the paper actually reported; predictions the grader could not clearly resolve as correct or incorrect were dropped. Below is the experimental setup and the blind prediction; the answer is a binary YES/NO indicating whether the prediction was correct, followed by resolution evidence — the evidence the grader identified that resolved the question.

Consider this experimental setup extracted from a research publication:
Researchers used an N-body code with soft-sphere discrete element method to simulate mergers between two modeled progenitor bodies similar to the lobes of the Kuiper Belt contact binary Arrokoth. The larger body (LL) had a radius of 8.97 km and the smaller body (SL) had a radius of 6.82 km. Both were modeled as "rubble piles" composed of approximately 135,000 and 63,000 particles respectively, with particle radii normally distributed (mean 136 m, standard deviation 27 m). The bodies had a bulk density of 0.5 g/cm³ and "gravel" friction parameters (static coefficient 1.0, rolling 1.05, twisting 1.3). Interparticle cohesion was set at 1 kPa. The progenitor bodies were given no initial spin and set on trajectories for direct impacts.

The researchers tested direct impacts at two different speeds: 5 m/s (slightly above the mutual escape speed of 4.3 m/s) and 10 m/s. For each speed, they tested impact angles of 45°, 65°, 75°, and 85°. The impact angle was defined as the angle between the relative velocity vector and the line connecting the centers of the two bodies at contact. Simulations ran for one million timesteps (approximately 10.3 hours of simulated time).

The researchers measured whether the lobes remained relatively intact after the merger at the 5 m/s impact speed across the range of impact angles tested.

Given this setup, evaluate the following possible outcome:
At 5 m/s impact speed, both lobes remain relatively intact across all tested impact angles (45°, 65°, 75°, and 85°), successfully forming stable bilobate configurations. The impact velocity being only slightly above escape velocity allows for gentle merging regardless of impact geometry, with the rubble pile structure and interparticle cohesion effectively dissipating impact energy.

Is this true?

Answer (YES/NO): NO